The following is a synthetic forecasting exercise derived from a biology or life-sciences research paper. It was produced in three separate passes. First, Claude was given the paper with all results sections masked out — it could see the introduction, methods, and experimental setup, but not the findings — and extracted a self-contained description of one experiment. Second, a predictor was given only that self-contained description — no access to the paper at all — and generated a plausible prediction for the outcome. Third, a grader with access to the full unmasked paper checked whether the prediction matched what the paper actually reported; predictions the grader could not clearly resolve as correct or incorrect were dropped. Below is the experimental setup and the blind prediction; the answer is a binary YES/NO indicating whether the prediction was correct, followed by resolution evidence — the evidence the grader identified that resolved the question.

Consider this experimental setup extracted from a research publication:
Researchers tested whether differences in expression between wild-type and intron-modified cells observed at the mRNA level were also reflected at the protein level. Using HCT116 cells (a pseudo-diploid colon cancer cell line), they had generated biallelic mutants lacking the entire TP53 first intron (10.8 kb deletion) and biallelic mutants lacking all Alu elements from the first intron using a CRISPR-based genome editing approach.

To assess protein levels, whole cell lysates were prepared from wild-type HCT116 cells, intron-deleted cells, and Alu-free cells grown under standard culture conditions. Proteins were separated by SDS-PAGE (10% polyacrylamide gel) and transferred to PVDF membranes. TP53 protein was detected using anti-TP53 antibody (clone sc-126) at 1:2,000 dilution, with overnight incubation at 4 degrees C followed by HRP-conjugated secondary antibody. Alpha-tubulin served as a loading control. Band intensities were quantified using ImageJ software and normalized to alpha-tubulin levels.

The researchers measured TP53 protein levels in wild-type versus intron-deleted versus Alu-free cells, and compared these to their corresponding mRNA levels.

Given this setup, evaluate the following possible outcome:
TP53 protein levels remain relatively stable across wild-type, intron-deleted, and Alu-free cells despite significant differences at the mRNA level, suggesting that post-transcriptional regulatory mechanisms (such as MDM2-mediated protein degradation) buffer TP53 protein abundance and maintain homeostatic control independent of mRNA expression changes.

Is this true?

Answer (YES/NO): NO